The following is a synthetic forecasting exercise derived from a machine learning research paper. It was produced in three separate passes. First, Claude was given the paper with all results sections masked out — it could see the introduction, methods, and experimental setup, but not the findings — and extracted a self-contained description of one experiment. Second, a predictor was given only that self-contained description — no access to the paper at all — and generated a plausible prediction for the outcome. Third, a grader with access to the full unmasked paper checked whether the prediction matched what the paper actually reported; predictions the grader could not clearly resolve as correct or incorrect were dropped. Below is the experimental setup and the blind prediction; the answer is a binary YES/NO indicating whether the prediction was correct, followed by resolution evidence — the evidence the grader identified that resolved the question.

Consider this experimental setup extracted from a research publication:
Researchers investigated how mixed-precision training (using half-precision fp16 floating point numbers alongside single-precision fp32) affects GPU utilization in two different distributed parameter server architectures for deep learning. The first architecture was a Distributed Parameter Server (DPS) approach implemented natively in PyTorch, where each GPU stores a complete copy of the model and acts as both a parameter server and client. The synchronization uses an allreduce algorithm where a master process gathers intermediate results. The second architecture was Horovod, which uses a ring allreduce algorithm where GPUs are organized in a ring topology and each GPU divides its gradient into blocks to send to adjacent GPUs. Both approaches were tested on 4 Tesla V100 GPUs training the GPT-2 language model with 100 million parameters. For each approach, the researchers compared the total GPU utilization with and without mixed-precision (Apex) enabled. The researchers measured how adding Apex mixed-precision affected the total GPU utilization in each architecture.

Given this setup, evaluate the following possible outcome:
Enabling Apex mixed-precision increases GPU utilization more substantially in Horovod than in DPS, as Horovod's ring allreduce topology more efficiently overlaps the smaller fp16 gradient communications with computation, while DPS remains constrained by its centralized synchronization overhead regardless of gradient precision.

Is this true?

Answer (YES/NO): NO